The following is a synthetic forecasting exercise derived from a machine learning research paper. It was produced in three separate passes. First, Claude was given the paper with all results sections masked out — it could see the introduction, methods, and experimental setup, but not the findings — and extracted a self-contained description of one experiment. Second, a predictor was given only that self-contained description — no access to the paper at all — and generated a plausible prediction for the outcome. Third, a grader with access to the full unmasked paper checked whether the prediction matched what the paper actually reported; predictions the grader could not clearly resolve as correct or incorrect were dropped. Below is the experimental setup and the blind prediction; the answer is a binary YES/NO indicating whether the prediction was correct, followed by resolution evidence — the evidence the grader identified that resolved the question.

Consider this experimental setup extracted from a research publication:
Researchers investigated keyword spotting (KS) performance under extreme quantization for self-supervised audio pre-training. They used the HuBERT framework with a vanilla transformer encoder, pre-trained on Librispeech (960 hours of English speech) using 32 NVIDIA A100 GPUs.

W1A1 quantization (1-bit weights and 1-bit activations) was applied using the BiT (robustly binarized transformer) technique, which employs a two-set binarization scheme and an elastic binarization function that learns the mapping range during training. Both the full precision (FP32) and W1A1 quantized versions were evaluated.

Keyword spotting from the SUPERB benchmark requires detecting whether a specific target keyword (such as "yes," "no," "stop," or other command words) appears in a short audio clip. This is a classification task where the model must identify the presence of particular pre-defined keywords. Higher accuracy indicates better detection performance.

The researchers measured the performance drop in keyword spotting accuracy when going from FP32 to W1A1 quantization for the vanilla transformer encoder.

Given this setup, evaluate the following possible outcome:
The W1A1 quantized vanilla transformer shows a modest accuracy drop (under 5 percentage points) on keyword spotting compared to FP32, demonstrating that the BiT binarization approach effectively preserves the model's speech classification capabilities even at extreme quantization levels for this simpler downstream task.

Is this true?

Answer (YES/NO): YES